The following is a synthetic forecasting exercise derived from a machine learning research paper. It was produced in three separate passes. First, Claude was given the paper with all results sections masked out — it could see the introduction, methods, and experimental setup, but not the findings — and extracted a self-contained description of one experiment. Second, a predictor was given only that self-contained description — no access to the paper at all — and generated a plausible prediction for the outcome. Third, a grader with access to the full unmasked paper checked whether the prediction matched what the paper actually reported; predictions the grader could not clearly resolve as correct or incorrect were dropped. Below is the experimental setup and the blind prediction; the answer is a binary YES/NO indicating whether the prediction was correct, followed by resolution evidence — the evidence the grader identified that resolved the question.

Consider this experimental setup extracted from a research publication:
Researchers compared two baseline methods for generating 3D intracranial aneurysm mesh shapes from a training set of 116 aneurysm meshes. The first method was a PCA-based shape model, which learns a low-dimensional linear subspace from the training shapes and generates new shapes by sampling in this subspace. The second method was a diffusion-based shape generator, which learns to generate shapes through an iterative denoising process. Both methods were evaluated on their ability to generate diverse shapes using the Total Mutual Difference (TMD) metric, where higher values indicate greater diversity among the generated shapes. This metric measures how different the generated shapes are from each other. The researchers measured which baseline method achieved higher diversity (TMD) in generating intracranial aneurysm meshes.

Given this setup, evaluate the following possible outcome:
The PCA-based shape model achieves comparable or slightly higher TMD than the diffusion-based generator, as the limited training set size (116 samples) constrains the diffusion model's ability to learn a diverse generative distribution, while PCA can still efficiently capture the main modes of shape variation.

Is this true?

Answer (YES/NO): NO